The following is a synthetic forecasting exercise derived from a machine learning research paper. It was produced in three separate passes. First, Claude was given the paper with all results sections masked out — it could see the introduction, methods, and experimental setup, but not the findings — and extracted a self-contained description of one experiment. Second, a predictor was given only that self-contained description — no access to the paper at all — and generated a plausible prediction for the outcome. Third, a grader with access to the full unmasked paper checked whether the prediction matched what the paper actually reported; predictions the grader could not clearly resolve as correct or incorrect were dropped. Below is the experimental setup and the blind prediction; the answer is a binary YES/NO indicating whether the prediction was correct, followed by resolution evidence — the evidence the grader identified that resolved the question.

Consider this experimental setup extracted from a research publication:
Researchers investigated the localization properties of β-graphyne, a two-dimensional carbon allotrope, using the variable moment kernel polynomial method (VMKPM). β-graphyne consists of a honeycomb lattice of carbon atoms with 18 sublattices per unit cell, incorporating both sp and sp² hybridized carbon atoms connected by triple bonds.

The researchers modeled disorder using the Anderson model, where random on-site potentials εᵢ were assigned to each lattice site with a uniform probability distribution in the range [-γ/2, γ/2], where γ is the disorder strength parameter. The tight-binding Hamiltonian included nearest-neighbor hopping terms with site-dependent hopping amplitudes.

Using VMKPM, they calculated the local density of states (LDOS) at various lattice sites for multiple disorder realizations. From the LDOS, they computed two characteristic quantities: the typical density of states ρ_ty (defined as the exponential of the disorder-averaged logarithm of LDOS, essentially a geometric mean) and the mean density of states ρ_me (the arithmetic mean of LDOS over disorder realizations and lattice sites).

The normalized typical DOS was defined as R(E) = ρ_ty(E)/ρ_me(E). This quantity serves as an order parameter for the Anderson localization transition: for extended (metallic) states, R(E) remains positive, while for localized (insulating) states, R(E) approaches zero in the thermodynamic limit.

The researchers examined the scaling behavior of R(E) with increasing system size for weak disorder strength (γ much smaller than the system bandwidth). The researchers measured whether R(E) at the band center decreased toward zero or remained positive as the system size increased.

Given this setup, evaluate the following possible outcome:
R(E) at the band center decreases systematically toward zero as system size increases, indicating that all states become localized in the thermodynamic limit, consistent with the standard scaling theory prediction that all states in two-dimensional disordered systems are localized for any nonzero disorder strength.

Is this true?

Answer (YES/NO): NO